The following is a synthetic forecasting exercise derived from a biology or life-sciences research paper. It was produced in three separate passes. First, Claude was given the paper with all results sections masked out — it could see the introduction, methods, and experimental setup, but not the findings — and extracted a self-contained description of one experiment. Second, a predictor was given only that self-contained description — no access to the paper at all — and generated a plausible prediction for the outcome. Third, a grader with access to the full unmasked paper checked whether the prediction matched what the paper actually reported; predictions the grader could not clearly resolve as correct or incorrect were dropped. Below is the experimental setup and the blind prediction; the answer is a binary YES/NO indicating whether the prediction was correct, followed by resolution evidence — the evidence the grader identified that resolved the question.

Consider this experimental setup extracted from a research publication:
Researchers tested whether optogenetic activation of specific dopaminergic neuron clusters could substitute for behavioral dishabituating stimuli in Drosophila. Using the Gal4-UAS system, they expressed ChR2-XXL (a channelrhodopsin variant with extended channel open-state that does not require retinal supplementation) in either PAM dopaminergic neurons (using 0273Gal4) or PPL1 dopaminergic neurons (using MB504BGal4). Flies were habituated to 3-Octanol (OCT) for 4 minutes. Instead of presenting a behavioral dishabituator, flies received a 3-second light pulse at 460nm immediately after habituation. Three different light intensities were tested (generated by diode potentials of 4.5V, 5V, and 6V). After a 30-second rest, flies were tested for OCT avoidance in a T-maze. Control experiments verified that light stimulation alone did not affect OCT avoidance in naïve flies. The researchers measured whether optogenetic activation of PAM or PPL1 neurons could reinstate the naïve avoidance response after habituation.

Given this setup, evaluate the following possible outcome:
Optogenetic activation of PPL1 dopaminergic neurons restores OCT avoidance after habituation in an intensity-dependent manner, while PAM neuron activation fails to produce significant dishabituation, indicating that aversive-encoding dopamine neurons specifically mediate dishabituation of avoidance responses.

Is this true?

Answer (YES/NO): NO